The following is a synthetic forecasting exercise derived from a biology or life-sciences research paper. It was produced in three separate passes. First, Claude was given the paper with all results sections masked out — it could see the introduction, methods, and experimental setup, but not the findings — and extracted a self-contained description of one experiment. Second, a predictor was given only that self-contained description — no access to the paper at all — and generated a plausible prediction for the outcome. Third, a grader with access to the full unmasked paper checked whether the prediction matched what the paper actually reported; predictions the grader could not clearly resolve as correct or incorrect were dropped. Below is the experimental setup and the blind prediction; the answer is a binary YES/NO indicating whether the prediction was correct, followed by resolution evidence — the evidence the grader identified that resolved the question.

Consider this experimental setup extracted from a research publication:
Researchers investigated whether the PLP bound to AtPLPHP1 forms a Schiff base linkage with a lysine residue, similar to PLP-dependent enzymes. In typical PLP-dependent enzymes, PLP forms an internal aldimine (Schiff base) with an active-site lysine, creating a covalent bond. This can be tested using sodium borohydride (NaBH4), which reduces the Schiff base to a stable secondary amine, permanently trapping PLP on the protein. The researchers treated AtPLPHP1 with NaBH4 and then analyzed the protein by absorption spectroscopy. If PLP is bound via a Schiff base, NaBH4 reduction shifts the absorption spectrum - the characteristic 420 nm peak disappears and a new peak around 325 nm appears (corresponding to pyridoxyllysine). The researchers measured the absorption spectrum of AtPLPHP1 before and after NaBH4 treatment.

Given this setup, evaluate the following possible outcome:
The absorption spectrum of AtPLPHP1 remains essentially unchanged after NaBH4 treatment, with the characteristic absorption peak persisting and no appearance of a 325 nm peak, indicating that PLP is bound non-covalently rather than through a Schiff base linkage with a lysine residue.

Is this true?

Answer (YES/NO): NO